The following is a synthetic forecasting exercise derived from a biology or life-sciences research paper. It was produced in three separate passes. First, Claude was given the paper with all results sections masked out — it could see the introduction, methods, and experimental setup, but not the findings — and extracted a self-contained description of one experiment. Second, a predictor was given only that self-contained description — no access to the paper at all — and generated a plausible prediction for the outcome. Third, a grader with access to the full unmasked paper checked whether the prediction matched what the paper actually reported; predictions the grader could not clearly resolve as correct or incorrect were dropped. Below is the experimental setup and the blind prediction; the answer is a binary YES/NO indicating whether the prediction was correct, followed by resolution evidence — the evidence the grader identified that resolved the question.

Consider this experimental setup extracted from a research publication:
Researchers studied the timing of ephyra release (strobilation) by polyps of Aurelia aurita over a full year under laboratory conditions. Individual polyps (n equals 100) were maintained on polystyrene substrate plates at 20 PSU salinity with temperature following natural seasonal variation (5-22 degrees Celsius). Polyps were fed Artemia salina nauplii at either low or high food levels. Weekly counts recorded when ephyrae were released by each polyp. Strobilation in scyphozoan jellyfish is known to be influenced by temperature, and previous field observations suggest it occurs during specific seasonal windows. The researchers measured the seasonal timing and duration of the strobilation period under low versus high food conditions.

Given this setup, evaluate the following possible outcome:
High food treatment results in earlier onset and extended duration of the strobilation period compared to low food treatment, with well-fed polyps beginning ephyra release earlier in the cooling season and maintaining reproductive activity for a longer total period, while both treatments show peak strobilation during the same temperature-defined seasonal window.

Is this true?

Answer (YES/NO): NO